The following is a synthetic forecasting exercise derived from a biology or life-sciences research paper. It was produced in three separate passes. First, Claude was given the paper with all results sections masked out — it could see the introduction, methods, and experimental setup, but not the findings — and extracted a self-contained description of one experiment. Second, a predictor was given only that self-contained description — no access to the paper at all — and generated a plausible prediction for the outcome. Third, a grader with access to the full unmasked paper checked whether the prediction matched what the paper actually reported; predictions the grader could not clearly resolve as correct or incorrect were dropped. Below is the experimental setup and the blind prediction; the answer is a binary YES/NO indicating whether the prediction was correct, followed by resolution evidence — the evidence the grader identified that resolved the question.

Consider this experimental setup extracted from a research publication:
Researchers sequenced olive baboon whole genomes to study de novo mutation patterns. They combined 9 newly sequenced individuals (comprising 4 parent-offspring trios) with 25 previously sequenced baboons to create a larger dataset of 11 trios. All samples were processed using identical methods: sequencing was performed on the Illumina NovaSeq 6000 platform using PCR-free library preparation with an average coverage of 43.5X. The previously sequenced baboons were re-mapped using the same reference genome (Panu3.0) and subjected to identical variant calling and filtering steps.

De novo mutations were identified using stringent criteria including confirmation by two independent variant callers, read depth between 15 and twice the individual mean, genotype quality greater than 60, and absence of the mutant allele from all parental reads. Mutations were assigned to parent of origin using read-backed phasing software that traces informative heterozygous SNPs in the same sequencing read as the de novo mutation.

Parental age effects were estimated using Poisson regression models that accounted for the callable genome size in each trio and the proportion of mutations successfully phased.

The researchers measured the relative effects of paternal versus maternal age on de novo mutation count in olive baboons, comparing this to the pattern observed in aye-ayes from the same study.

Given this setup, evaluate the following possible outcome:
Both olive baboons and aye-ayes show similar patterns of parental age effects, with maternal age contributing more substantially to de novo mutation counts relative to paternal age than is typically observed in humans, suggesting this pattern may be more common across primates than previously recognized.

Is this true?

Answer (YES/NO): NO